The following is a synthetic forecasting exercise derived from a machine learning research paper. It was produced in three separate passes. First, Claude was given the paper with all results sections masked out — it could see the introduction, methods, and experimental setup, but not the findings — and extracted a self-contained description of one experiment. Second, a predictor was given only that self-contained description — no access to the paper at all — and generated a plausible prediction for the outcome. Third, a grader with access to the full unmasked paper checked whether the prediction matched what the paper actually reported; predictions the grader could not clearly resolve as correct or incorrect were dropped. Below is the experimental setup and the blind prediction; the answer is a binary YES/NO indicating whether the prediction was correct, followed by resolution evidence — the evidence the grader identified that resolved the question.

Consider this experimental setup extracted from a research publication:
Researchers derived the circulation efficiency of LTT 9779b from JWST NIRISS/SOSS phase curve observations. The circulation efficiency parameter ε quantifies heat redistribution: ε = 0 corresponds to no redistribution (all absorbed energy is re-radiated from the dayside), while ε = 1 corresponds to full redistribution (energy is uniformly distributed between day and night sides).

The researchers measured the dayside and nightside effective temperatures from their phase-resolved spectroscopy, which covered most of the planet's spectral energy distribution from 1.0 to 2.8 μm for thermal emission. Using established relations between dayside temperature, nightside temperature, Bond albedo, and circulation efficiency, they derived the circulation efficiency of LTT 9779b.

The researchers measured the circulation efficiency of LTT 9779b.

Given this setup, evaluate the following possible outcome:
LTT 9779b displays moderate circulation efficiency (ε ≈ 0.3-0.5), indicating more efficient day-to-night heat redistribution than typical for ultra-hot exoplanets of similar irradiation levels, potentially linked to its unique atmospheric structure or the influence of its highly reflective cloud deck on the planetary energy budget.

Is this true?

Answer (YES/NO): NO